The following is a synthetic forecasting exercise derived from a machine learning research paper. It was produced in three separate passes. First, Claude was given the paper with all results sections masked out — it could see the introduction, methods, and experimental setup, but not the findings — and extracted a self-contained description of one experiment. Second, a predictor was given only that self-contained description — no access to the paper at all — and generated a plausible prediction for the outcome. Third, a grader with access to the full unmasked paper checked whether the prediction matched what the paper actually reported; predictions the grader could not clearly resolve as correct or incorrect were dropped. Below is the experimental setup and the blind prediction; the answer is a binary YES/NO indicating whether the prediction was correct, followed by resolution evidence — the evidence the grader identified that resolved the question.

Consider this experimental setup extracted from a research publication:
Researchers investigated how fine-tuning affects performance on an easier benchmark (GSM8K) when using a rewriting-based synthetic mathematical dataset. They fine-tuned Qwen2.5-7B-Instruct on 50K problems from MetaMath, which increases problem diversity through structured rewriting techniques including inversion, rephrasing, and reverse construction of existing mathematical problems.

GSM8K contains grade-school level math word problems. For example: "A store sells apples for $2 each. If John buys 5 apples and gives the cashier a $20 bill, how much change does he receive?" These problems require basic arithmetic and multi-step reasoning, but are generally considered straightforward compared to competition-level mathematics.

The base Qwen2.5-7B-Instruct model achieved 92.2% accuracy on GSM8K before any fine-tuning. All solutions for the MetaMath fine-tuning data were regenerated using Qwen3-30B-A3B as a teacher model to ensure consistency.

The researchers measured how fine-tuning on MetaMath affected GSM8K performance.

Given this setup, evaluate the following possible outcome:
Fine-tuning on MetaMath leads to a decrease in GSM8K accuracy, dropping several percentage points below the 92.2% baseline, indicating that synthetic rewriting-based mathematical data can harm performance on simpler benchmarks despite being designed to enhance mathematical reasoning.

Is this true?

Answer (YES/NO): YES